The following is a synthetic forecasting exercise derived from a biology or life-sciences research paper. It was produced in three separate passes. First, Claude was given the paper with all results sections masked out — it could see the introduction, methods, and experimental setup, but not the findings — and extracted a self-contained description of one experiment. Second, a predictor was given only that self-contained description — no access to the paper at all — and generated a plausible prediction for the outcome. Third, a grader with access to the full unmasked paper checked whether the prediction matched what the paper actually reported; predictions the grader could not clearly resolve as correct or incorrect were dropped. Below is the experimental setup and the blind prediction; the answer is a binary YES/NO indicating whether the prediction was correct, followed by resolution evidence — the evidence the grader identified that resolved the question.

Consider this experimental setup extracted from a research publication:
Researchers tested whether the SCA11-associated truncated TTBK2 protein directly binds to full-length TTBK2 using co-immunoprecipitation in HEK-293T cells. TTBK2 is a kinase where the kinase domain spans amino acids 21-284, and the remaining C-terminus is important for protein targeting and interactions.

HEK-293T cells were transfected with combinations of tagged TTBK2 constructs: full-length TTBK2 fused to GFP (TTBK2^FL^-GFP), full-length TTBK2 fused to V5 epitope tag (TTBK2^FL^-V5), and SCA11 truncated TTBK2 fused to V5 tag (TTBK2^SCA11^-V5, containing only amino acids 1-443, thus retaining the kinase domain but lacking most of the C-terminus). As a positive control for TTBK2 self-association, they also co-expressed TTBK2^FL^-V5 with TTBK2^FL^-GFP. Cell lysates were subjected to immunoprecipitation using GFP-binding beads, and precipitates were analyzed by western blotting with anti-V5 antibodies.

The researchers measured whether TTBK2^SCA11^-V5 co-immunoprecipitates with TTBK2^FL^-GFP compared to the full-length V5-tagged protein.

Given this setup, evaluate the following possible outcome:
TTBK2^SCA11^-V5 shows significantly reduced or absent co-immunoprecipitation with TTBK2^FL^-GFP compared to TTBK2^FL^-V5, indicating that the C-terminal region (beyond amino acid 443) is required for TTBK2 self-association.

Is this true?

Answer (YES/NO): YES